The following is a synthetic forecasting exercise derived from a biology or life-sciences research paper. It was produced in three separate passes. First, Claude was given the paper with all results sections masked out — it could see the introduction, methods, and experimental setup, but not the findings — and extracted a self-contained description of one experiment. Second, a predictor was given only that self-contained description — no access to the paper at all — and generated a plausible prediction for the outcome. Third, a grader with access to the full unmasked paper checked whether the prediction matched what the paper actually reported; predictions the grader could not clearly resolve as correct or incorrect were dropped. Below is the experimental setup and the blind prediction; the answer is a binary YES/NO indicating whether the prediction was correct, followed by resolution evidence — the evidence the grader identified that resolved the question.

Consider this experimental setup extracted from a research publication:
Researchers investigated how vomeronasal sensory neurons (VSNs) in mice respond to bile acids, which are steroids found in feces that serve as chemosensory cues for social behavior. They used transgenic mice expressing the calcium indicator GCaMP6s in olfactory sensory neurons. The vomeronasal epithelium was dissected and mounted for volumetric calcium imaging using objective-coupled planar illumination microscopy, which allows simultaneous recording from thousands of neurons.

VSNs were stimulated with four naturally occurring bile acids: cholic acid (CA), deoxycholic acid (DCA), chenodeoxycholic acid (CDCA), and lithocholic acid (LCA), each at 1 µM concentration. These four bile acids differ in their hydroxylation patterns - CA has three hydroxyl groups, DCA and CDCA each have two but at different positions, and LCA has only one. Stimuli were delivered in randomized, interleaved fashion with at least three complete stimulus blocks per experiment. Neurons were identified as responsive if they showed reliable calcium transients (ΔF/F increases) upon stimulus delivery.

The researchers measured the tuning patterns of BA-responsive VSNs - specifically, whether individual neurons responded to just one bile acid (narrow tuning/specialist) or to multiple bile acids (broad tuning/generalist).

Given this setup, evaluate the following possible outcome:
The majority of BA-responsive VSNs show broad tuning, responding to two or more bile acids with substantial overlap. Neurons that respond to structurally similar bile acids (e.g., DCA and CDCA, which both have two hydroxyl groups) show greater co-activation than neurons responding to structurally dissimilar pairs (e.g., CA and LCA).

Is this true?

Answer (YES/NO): NO